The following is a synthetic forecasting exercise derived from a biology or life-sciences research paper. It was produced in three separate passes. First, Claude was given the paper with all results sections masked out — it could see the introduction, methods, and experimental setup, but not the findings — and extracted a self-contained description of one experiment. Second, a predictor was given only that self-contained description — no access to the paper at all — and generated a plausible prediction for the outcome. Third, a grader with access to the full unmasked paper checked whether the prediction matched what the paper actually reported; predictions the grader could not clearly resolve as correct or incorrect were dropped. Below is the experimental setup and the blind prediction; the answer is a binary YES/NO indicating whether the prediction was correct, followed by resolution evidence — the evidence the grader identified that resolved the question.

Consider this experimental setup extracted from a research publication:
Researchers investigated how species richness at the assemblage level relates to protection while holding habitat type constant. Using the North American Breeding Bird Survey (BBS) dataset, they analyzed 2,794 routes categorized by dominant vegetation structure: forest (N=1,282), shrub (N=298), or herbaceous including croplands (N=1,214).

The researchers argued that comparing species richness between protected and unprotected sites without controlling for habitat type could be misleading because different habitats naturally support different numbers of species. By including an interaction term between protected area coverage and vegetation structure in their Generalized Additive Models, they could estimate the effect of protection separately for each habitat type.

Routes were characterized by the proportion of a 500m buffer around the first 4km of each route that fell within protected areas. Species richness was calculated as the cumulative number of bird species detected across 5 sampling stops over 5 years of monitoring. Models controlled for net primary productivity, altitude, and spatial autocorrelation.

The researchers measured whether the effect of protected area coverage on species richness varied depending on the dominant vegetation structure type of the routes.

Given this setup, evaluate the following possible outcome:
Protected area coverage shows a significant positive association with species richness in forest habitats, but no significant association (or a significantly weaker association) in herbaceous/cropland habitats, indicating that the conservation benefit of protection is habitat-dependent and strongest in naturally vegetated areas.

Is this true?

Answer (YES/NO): NO